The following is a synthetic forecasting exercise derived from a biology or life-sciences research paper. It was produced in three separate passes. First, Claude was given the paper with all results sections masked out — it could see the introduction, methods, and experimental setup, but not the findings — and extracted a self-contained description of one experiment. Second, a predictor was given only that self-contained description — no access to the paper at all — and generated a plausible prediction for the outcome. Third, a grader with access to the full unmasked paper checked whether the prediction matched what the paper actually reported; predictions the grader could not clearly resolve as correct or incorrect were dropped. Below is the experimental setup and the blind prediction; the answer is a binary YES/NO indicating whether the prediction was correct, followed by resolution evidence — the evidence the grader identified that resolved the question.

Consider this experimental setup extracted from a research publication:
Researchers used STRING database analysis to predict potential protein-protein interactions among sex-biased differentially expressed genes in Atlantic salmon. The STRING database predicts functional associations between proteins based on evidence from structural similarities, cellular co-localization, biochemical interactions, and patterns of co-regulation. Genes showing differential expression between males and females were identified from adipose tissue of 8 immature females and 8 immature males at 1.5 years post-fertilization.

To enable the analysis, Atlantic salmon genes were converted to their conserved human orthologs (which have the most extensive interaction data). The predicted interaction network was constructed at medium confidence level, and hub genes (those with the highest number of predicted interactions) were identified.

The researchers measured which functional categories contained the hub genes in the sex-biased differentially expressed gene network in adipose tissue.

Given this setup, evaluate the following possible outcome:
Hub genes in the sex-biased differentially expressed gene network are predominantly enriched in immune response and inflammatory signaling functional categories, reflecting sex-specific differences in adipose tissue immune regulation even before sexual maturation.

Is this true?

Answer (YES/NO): NO